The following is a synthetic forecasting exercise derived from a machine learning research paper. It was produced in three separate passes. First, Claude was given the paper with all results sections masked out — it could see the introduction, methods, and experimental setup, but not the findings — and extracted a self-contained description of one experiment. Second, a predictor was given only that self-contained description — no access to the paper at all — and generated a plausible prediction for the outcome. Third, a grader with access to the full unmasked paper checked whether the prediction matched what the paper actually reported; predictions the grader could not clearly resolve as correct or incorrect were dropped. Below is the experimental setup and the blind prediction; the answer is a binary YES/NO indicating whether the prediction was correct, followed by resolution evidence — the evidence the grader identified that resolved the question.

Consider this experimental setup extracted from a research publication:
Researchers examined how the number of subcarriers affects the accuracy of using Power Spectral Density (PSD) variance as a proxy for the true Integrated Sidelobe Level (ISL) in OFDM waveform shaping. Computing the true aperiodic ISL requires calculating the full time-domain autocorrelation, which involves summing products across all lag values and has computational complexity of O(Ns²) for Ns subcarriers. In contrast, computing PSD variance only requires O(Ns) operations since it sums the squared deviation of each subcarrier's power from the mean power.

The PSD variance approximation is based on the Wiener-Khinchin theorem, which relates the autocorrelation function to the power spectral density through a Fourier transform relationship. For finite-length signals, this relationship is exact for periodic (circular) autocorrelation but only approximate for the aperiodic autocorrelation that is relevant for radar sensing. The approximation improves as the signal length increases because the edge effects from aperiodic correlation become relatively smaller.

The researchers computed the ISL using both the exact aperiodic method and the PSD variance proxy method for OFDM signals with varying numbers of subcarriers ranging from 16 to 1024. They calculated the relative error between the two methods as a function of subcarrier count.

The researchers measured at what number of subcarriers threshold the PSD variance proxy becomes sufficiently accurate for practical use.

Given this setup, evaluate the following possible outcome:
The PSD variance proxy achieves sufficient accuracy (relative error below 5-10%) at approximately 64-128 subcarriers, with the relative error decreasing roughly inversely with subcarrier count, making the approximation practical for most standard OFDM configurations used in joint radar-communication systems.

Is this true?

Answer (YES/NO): NO